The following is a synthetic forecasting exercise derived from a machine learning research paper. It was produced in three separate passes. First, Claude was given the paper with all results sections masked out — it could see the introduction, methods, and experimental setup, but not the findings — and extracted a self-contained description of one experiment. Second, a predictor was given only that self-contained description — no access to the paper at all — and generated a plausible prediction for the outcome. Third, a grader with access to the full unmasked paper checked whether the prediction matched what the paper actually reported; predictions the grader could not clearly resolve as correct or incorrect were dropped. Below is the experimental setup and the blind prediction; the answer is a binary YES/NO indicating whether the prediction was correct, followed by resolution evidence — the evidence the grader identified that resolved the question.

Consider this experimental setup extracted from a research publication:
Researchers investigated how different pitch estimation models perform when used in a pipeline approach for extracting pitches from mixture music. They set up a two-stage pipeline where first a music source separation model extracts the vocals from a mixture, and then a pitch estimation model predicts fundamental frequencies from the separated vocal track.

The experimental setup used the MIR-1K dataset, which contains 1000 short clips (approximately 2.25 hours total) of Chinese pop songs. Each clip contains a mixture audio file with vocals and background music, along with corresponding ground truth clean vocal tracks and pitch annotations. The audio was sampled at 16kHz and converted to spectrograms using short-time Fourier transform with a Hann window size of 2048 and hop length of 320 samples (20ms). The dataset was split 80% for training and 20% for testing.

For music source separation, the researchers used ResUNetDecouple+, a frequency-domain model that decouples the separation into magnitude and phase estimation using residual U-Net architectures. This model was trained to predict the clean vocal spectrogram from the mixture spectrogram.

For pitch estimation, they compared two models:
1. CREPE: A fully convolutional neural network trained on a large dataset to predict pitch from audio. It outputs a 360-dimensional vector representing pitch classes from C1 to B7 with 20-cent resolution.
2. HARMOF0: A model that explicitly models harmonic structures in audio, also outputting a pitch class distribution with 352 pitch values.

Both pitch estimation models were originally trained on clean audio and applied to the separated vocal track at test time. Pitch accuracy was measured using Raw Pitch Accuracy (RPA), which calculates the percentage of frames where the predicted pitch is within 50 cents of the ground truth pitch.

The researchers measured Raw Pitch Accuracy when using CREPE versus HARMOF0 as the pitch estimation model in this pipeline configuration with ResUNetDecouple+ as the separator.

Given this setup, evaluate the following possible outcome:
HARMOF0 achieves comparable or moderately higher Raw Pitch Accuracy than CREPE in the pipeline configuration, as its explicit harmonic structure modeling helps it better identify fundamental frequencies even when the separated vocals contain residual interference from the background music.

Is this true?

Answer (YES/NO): NO